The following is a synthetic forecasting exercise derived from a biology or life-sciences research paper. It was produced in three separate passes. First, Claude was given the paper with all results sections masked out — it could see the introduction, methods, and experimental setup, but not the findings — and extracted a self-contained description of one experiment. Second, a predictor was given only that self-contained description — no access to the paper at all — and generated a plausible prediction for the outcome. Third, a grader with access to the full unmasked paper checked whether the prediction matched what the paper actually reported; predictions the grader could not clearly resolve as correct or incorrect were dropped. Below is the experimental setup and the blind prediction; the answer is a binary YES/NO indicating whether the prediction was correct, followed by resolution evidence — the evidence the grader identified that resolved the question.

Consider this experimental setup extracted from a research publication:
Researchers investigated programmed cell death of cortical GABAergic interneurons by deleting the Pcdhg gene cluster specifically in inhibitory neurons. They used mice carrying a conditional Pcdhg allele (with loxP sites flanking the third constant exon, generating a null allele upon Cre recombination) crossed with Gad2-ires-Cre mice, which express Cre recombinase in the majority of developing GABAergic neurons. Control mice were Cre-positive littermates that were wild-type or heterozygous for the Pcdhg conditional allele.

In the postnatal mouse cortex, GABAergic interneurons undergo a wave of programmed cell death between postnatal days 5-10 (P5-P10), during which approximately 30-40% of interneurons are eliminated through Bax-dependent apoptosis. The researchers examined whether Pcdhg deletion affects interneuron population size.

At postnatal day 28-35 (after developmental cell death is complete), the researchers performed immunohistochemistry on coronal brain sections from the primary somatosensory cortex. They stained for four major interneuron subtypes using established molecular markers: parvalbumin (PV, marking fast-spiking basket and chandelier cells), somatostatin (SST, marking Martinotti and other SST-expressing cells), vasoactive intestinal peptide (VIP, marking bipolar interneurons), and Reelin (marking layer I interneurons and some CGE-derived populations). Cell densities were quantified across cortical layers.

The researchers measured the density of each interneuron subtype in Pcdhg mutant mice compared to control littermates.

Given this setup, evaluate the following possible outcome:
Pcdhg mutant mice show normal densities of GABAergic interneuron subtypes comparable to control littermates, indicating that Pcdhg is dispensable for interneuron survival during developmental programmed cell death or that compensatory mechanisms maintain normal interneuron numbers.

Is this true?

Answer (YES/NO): NO